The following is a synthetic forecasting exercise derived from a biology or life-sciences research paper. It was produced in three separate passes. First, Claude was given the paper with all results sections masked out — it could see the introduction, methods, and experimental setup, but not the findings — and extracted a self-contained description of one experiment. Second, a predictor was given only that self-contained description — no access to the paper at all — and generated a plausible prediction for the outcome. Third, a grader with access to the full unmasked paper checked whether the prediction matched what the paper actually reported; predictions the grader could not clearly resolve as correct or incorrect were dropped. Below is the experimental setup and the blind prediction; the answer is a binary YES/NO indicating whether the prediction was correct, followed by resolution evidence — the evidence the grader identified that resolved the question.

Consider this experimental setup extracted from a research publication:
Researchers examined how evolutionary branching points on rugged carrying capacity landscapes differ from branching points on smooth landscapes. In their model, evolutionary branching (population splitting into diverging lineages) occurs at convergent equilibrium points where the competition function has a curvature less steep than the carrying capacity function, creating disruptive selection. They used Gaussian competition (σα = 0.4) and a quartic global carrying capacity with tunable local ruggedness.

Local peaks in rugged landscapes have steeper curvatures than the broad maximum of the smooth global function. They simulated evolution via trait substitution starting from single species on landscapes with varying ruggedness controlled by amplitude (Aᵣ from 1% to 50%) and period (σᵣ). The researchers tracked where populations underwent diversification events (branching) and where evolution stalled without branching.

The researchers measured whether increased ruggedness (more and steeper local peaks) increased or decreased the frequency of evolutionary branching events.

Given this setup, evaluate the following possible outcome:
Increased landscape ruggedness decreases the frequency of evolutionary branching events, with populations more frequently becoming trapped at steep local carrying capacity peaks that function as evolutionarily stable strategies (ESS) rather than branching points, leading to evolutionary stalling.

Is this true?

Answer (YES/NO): YES